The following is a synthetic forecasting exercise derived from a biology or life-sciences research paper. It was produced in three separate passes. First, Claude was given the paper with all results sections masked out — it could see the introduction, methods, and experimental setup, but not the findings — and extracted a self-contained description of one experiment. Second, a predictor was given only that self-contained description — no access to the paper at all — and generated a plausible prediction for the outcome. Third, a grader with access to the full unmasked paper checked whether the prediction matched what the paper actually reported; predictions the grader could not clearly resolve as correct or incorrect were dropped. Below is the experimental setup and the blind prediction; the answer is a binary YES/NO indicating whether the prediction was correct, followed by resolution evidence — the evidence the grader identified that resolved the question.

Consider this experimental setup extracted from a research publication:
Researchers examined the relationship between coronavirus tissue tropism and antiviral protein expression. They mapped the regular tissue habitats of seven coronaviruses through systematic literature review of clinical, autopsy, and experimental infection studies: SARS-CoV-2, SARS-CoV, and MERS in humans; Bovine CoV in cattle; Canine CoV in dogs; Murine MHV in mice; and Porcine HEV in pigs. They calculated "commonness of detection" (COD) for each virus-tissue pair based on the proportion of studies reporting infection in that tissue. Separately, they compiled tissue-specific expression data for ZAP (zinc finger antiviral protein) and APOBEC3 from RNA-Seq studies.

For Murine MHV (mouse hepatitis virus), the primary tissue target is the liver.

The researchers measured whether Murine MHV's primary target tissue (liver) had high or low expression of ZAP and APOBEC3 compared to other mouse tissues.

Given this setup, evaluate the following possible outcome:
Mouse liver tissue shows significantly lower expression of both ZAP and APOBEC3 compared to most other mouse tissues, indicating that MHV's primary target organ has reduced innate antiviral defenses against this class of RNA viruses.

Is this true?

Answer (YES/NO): YES